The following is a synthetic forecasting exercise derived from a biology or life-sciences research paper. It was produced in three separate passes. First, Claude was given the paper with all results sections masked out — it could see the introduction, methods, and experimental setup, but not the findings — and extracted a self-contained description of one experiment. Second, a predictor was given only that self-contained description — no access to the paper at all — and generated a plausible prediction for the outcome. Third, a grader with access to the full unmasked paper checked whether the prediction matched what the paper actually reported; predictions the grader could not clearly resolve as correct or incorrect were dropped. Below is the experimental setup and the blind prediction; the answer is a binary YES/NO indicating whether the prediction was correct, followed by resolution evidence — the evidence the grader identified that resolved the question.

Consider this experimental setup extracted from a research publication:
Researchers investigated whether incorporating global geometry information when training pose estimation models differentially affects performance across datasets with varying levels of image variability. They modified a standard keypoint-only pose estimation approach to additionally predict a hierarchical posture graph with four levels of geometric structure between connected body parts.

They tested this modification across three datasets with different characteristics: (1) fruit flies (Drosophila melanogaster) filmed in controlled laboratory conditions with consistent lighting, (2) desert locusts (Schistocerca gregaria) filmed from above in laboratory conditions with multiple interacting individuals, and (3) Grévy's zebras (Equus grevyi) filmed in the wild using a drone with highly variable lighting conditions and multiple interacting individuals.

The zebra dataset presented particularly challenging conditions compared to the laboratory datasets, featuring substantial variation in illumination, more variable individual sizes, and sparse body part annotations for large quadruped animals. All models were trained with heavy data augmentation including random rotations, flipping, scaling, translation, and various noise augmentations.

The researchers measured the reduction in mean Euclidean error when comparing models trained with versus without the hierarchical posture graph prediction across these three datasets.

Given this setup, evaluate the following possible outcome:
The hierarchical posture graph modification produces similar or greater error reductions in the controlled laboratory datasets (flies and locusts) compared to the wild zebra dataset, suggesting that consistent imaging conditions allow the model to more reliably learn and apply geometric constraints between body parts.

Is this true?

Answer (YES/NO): NO